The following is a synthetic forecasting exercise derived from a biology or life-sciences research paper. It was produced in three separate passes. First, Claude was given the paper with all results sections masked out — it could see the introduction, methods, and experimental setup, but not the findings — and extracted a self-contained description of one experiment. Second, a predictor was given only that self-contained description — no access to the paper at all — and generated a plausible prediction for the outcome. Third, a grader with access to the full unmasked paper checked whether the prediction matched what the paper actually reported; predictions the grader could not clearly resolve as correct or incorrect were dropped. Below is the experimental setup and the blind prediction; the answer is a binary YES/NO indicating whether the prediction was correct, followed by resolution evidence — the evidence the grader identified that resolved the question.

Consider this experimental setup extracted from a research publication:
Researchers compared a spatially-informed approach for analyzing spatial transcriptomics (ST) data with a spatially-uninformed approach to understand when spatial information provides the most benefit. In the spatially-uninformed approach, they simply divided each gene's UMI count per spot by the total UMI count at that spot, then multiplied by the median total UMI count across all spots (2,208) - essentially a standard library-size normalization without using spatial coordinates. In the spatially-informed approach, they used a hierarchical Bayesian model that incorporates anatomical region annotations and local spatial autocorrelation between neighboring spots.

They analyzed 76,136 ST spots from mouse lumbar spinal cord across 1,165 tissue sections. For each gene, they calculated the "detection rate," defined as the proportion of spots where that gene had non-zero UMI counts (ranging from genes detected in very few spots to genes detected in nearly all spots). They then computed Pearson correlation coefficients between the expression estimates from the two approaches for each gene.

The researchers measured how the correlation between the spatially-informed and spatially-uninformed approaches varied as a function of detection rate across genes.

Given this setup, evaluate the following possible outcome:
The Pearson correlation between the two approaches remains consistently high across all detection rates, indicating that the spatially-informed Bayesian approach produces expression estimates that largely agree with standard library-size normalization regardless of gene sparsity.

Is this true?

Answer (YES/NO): NO